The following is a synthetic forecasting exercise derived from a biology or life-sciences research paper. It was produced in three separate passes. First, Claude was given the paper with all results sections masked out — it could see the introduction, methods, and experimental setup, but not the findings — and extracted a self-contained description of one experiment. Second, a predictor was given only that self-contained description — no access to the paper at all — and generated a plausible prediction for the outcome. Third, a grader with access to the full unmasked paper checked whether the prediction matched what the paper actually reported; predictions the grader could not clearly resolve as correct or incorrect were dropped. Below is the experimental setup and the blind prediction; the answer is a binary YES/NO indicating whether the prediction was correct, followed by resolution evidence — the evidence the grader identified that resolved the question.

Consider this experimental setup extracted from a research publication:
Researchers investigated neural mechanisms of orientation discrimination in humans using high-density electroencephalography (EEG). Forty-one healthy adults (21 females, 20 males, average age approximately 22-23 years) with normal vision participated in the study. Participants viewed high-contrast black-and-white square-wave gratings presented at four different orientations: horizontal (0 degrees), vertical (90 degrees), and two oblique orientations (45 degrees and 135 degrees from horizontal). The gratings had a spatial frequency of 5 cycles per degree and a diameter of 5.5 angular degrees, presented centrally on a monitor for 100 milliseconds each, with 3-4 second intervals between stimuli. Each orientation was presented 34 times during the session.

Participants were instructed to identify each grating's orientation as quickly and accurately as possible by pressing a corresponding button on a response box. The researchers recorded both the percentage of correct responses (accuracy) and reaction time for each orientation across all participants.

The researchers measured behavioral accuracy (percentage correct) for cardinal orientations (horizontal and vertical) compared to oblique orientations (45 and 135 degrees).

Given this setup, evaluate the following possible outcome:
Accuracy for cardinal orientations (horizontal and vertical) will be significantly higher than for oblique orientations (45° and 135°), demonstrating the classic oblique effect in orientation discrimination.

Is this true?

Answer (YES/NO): NO